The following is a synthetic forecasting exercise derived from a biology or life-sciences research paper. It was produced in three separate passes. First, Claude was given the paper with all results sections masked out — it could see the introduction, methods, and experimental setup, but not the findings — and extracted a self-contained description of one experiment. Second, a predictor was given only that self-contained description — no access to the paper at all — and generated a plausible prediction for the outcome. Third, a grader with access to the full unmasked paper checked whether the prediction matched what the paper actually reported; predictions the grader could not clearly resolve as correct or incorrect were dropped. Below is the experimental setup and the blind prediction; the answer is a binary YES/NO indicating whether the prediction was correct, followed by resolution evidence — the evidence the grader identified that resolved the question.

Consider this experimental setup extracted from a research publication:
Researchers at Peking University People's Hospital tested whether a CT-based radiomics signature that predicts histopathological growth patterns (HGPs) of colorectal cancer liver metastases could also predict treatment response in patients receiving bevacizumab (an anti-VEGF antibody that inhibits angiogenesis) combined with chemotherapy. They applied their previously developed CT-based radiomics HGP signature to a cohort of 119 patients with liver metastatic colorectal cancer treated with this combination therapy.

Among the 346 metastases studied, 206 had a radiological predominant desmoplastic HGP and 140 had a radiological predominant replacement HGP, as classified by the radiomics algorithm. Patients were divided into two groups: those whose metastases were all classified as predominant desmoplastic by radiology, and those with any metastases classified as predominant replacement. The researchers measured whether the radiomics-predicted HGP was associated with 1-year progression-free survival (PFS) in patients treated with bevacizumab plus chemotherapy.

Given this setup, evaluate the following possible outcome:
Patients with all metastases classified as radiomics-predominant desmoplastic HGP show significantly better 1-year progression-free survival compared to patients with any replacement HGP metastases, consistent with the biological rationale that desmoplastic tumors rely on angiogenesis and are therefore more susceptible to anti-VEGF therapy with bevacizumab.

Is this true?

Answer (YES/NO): YES